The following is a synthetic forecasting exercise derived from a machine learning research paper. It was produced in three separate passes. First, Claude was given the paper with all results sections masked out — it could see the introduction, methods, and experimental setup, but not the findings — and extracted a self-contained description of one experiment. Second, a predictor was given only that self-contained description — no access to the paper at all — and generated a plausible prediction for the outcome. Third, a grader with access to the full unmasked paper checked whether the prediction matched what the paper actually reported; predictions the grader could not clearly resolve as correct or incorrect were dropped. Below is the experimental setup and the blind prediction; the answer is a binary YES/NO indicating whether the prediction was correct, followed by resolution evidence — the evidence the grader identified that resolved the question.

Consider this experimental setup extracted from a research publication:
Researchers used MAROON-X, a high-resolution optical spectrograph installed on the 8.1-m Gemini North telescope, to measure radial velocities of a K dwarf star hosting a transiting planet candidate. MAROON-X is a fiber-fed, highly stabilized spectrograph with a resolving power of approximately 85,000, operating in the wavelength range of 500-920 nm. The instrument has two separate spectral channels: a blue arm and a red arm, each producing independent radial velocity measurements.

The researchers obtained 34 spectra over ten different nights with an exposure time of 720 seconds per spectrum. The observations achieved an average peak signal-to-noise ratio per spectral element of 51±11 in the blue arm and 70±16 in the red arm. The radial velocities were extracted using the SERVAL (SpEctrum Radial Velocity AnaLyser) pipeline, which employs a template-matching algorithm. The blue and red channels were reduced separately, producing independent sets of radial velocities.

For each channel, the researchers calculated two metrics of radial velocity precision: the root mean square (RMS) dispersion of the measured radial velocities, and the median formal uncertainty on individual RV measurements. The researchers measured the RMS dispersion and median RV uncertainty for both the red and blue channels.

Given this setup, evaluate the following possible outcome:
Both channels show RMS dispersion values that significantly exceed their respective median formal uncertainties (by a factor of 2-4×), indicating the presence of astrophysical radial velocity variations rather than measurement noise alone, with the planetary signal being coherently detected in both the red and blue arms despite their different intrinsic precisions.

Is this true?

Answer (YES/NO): NO